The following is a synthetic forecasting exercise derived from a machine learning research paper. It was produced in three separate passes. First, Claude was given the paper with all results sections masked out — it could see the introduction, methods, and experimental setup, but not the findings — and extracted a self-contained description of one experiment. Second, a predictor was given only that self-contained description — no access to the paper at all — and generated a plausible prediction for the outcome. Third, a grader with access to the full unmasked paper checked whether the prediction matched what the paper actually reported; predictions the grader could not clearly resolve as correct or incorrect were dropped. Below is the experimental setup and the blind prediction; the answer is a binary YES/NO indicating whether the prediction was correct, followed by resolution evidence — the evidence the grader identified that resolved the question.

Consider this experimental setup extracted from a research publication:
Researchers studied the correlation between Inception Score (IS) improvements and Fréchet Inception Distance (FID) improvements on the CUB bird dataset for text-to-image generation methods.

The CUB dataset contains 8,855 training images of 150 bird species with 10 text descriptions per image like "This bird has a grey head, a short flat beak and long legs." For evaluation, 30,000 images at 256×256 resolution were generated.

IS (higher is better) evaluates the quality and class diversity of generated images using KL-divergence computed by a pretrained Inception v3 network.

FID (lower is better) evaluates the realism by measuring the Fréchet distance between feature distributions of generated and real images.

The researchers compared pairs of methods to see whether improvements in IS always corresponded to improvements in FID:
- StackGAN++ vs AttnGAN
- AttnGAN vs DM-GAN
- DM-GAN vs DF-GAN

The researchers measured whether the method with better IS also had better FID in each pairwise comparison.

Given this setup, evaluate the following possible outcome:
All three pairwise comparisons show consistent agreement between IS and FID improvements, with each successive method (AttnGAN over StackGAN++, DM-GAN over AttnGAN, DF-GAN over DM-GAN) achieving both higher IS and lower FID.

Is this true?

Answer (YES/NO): NO